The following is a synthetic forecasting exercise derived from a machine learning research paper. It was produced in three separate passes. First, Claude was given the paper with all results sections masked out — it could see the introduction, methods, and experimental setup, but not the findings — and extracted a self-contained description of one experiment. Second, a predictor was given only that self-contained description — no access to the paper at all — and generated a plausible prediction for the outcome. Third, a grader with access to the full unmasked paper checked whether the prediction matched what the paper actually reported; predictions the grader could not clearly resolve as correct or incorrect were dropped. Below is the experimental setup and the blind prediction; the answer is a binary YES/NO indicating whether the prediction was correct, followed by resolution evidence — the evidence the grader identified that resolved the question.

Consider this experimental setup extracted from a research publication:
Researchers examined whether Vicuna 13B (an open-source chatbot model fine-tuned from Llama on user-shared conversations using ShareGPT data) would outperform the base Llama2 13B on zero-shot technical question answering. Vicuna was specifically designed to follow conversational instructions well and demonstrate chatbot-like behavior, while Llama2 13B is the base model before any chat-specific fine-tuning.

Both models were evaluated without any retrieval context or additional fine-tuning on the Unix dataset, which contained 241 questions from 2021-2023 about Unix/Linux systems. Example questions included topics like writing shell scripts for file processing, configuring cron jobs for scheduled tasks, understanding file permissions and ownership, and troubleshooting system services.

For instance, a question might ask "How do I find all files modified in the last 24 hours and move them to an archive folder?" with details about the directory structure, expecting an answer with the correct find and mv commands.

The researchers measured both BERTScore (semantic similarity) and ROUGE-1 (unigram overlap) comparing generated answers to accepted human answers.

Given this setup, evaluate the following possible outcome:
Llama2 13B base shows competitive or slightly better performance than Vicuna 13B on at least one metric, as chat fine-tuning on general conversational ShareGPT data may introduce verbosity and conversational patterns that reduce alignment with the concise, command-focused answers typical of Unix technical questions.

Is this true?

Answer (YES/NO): YES